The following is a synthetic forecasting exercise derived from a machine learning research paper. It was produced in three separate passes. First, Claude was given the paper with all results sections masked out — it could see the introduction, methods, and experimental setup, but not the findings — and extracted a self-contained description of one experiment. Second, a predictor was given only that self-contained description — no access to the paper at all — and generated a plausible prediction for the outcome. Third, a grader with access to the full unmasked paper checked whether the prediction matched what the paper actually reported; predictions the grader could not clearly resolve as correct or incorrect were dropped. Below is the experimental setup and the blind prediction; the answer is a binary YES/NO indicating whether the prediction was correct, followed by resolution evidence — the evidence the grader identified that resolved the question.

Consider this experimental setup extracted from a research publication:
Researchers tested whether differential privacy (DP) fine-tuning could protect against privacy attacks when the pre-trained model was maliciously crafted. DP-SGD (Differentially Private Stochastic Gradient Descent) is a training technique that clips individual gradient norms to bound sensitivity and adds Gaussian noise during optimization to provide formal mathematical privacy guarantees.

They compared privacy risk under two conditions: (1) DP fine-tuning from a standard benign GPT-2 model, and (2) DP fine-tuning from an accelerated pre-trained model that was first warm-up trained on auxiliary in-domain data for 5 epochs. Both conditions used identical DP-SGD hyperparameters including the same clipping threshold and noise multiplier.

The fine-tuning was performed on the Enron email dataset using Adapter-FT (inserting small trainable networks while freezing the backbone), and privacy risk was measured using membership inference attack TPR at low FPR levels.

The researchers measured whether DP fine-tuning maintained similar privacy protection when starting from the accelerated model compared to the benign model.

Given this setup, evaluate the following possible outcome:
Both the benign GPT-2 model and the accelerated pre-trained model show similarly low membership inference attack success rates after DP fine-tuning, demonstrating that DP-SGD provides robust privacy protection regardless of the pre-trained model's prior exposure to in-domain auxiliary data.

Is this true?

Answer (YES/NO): NO